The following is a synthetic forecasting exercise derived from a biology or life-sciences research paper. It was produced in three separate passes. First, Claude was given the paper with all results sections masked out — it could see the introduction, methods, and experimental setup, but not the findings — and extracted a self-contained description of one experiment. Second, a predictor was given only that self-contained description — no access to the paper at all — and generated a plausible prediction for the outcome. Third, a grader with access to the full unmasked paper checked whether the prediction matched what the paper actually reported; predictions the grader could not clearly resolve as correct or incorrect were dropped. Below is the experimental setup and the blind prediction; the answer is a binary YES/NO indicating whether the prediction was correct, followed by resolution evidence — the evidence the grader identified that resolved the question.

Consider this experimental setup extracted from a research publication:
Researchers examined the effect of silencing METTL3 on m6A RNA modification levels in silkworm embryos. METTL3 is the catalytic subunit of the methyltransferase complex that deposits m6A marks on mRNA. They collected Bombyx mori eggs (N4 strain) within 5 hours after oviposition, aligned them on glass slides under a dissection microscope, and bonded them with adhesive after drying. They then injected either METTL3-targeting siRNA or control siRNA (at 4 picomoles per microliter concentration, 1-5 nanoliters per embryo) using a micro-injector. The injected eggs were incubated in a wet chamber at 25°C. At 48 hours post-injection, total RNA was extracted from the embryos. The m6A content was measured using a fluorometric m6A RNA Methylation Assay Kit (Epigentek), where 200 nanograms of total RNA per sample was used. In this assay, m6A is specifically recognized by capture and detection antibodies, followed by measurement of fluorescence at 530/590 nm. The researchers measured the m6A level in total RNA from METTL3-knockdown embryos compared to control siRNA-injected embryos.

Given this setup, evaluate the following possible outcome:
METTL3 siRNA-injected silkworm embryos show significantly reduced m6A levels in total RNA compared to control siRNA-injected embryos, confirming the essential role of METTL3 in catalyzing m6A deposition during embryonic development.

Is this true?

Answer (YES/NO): YES